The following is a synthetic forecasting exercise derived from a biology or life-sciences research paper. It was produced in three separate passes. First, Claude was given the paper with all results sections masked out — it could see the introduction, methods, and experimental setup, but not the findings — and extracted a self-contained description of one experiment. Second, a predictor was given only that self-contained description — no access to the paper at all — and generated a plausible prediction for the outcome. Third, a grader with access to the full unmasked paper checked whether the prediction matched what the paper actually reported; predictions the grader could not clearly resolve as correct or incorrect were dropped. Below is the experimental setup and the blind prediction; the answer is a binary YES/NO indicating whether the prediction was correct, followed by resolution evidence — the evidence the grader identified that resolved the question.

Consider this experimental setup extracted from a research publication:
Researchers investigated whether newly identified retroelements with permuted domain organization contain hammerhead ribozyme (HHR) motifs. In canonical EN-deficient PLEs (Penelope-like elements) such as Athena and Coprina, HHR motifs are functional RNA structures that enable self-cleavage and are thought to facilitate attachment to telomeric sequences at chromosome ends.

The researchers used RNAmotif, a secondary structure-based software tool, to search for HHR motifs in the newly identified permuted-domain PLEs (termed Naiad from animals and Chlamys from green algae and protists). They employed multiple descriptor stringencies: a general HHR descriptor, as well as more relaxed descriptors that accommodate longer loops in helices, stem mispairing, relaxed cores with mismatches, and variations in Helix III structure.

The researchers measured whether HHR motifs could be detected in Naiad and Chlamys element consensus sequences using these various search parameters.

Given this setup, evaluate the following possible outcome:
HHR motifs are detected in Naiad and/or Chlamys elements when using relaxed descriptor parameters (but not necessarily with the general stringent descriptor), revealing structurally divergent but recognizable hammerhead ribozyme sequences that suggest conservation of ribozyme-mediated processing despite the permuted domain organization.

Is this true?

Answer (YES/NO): NO